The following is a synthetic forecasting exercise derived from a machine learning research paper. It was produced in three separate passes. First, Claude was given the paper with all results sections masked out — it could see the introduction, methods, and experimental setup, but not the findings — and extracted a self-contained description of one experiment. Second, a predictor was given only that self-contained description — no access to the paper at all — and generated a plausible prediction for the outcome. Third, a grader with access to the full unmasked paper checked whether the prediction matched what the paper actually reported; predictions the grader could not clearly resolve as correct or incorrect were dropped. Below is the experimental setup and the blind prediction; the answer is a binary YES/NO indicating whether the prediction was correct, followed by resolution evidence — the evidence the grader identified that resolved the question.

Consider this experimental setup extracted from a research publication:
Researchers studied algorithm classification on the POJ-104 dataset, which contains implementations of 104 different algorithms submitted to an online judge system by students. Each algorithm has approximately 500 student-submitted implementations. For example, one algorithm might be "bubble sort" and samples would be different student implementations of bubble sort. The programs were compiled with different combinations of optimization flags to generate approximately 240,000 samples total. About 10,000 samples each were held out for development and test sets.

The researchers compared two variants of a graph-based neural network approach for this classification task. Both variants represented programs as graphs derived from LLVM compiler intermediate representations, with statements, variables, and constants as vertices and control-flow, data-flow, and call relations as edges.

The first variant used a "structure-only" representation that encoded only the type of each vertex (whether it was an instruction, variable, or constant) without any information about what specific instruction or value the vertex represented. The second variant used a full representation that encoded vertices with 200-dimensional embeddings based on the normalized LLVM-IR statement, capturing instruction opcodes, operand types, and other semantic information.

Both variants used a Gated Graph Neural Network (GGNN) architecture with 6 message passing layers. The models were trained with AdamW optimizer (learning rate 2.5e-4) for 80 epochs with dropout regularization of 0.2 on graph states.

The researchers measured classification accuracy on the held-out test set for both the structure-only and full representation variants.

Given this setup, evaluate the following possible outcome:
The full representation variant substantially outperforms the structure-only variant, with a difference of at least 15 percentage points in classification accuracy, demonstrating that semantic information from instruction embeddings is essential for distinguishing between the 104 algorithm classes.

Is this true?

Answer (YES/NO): NO